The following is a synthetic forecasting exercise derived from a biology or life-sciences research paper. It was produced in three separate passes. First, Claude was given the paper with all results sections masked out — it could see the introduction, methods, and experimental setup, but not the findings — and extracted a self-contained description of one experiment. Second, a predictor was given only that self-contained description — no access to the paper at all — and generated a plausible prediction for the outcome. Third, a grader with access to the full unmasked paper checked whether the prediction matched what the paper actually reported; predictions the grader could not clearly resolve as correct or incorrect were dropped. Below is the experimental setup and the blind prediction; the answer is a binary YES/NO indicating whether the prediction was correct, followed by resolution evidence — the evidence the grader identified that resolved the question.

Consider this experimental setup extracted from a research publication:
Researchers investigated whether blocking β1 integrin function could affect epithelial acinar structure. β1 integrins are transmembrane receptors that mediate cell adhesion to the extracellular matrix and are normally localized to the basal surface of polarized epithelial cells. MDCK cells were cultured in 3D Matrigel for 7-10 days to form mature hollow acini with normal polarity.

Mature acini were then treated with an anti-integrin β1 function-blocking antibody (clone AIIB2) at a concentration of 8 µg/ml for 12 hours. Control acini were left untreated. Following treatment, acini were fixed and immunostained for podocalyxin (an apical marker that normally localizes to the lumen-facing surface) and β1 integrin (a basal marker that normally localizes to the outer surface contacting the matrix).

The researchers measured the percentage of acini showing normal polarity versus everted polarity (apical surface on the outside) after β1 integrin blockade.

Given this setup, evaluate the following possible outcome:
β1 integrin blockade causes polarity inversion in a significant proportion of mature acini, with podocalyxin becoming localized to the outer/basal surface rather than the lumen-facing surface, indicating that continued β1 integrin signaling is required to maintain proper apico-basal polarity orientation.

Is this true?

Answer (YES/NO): YES